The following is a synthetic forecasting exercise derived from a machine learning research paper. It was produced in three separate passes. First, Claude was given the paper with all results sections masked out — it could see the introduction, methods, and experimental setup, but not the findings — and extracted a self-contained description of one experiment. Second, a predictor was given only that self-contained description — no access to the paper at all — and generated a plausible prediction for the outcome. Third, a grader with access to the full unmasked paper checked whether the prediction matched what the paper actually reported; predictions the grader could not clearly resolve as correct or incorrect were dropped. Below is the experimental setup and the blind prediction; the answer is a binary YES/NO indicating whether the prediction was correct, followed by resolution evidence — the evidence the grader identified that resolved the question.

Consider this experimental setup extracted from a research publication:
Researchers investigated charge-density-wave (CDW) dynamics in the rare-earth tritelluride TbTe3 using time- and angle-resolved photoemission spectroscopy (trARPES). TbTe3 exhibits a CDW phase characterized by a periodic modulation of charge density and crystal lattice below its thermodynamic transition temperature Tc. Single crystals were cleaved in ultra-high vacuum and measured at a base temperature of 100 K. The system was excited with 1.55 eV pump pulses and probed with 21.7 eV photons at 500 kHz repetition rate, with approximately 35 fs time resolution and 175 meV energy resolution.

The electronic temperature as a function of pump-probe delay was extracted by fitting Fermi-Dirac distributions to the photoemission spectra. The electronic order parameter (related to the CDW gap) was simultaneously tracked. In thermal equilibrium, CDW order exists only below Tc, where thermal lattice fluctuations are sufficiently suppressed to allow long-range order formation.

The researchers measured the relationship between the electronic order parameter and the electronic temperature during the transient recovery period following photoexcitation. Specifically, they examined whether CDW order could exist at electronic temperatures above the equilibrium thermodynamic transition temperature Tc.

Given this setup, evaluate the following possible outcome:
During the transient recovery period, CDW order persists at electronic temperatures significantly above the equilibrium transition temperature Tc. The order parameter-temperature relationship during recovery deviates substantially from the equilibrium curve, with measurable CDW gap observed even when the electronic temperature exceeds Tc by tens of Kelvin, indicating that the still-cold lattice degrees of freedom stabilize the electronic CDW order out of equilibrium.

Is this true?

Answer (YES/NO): YES